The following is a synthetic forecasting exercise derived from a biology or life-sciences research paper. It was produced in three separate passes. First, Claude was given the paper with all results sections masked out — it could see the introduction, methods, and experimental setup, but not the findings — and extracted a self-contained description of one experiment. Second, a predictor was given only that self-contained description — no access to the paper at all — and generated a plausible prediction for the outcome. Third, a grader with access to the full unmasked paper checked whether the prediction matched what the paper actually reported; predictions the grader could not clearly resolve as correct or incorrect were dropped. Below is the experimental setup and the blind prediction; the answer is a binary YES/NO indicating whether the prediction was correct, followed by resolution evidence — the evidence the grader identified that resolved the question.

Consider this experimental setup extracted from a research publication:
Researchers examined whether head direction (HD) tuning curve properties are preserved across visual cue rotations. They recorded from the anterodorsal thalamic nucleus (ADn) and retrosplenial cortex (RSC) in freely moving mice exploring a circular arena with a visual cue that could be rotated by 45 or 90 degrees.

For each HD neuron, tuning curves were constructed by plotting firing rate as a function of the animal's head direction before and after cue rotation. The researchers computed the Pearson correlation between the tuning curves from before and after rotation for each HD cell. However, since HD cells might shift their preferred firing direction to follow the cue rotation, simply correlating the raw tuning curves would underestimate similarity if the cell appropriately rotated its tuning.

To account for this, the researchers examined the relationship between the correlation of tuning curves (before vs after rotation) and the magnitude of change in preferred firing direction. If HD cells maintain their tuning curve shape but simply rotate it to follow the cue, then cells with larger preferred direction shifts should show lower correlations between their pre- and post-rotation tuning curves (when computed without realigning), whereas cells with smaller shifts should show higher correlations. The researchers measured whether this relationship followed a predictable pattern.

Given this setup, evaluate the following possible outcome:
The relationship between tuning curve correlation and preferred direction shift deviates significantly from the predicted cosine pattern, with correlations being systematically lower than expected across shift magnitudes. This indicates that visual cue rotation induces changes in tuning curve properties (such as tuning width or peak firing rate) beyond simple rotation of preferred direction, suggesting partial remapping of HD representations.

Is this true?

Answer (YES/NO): NO